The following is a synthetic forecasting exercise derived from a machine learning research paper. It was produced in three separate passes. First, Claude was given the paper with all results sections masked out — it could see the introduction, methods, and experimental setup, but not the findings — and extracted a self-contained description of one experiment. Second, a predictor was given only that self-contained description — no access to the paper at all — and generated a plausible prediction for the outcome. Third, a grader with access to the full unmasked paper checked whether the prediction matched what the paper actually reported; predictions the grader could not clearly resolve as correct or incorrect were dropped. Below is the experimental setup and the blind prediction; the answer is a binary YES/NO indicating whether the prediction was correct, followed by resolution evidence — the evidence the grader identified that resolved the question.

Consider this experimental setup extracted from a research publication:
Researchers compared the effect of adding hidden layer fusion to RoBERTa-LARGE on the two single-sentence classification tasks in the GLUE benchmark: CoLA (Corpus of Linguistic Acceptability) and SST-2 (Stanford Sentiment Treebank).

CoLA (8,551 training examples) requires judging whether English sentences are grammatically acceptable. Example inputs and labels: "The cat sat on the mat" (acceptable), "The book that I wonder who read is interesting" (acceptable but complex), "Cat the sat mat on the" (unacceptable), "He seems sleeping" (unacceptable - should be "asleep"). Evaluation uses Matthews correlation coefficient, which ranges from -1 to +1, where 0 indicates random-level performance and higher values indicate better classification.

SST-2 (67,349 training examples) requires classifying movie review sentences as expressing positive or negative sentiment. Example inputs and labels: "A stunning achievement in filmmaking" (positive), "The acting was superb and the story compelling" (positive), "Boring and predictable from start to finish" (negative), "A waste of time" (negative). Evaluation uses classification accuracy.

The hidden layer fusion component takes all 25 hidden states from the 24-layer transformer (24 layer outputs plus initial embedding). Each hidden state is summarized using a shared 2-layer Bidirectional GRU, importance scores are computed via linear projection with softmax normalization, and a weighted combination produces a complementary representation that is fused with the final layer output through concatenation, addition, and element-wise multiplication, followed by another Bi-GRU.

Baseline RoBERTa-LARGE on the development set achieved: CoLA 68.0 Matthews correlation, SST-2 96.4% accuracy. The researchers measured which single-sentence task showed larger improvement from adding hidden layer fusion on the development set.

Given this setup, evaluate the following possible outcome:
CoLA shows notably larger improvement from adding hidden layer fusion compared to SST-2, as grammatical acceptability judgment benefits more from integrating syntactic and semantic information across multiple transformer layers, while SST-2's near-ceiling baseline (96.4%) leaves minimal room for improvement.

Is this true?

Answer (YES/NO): YES